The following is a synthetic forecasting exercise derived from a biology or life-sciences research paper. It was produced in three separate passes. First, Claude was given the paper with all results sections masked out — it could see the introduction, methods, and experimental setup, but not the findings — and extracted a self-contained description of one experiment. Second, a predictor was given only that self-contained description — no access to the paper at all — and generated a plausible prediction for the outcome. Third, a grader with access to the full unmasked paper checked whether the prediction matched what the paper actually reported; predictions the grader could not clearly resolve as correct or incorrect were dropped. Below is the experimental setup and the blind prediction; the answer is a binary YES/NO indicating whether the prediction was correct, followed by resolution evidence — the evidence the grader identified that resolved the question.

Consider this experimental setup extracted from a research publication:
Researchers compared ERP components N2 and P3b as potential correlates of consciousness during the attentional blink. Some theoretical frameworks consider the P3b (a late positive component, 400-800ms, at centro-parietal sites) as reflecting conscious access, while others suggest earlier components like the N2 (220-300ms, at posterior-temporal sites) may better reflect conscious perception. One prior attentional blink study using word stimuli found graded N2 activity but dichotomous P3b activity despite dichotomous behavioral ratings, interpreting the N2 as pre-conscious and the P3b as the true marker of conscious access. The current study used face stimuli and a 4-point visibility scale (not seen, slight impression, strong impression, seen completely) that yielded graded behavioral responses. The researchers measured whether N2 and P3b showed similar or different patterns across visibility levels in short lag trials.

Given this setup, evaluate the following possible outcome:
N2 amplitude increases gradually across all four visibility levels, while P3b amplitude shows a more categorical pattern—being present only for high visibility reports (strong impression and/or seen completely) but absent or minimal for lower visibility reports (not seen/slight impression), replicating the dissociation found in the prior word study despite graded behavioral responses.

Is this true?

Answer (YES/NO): NO